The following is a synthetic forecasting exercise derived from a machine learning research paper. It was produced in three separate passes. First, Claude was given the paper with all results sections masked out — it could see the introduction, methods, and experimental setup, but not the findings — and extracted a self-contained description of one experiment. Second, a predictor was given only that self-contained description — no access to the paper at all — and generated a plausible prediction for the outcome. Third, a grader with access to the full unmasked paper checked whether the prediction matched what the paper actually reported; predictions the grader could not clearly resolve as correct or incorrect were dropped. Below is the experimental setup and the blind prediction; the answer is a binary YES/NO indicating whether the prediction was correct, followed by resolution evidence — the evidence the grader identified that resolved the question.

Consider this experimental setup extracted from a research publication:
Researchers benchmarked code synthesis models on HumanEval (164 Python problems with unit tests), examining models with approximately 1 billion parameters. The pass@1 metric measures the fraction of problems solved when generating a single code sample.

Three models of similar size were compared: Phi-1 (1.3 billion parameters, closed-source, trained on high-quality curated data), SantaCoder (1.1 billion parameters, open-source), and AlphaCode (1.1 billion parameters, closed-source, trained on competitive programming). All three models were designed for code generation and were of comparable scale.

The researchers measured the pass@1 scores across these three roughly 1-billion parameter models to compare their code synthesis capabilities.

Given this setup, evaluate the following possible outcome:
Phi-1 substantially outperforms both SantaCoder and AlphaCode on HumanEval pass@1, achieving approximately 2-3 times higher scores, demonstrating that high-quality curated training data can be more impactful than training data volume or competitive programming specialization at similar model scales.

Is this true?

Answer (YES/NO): YES